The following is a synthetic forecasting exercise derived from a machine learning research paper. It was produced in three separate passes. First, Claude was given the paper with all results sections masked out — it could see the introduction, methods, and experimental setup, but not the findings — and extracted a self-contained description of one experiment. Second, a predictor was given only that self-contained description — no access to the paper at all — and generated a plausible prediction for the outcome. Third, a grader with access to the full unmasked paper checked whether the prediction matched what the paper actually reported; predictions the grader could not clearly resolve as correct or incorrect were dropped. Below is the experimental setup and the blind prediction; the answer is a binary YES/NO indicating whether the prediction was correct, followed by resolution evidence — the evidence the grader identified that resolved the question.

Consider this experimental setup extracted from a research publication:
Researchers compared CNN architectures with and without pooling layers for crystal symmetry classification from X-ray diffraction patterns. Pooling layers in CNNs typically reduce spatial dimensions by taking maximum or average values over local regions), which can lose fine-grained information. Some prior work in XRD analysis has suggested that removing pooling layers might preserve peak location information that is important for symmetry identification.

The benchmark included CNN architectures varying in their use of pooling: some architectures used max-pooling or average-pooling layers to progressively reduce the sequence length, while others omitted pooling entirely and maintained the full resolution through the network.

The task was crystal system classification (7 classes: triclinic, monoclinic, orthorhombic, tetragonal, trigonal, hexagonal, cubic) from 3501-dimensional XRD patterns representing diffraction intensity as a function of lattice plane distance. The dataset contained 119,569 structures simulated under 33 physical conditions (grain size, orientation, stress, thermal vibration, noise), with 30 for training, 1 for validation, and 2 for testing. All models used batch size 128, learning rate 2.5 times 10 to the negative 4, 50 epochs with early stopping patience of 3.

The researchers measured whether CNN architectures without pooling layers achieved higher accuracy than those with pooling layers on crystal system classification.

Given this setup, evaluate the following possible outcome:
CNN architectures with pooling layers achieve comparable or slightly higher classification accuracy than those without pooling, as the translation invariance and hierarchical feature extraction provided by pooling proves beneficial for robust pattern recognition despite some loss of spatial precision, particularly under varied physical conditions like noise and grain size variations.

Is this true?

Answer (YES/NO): NO